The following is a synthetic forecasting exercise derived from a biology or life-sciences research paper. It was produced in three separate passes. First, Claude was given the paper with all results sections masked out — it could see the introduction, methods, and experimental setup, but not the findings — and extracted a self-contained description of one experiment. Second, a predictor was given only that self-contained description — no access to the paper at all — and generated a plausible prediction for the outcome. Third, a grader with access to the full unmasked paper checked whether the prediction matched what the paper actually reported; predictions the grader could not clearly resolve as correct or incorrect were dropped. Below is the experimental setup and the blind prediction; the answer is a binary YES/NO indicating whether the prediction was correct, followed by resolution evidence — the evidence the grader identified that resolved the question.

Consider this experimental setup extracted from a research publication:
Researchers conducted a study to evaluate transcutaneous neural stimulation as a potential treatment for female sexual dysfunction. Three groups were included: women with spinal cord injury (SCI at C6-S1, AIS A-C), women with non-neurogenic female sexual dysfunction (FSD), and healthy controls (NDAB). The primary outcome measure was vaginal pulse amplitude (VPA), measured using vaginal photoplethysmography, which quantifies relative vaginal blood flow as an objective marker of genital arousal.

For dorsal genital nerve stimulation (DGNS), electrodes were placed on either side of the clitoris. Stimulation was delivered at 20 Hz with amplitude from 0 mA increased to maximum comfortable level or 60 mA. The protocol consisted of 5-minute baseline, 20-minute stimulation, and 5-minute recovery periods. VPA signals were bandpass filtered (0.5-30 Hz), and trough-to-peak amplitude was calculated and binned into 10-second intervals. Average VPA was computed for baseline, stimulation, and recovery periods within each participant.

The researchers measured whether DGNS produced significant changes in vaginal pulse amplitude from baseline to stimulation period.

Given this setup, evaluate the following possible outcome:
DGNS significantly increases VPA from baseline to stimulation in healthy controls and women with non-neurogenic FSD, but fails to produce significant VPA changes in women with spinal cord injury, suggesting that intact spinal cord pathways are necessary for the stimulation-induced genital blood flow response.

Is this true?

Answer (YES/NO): NO